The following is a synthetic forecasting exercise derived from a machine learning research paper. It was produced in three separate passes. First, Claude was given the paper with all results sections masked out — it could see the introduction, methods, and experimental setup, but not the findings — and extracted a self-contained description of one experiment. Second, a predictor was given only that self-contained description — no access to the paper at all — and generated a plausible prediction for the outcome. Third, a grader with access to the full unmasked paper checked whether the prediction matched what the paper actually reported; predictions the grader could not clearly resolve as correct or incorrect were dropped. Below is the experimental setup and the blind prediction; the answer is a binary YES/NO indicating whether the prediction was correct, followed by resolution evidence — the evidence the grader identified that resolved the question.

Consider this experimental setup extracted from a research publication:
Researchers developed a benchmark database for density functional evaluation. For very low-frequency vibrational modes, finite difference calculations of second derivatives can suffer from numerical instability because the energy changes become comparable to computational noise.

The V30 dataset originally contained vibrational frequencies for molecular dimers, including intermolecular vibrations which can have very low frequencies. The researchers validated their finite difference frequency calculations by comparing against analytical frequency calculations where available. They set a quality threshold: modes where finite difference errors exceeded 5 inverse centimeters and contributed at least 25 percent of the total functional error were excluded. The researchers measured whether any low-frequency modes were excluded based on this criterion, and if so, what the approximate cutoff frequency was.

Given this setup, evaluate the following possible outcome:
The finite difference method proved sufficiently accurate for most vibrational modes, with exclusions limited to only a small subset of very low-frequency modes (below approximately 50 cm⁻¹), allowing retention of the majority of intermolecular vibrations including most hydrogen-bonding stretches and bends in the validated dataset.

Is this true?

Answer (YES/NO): NO